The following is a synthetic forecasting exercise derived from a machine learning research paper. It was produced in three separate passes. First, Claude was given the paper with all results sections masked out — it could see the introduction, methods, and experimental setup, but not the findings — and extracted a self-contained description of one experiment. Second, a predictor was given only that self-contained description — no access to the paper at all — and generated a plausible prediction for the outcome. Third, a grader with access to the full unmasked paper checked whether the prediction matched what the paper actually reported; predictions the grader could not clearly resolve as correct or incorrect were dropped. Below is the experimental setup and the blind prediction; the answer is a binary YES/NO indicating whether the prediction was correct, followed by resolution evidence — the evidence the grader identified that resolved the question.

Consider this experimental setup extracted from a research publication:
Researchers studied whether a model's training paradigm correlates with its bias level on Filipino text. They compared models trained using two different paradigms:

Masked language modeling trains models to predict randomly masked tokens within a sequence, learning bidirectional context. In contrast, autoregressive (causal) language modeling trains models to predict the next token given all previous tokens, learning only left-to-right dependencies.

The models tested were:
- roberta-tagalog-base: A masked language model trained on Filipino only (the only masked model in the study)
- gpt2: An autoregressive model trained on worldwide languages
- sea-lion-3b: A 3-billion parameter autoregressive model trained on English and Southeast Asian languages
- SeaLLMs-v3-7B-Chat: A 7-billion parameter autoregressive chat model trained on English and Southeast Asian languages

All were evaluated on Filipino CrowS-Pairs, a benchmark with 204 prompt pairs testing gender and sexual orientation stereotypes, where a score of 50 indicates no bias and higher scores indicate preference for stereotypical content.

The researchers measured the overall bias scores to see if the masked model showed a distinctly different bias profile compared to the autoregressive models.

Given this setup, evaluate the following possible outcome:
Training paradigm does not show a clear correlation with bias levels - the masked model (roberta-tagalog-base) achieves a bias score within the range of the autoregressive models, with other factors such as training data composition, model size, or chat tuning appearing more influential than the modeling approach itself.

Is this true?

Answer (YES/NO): YES